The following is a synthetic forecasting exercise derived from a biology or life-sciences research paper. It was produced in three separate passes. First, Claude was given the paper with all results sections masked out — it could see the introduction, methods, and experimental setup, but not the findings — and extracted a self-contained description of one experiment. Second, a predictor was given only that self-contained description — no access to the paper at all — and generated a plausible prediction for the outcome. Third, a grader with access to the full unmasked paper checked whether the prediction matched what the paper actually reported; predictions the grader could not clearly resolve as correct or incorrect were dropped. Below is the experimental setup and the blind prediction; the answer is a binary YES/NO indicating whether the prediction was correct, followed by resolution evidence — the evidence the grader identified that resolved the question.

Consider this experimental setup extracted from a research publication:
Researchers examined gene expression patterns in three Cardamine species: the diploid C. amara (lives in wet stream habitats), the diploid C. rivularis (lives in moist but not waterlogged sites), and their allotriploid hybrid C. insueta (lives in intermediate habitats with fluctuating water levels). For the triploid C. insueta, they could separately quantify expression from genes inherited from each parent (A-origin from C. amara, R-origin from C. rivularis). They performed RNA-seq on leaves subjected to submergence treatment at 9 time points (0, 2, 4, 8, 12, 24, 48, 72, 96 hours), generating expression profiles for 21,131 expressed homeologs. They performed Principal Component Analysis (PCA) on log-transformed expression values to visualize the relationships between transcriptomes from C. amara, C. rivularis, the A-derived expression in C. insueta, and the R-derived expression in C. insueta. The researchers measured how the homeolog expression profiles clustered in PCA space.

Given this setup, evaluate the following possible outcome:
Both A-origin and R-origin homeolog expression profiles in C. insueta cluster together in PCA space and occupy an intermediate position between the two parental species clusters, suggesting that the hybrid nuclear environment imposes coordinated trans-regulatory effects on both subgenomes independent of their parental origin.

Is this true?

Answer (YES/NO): NO